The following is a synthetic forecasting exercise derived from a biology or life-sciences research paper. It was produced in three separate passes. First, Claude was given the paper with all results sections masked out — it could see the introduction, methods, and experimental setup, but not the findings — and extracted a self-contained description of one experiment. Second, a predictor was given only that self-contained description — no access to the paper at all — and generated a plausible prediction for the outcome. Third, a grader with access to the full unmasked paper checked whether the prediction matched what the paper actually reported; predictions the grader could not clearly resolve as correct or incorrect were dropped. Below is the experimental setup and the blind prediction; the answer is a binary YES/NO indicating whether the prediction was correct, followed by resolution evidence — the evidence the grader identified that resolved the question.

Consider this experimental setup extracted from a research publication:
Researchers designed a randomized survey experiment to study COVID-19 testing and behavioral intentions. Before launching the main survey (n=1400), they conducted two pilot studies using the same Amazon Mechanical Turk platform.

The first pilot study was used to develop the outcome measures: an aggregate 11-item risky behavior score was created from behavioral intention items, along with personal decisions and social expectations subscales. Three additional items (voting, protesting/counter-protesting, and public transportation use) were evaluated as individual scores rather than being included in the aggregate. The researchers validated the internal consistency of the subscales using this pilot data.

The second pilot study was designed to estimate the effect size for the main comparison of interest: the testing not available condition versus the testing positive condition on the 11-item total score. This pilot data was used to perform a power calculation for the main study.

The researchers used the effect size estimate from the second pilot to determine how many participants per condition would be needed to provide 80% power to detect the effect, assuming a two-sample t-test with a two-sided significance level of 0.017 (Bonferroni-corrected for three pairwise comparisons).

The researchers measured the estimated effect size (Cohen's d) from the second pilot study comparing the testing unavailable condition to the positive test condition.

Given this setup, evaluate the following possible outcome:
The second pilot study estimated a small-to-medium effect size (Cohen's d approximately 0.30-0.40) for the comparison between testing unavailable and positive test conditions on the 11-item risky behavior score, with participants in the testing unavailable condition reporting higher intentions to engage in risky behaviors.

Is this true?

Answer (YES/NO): NO